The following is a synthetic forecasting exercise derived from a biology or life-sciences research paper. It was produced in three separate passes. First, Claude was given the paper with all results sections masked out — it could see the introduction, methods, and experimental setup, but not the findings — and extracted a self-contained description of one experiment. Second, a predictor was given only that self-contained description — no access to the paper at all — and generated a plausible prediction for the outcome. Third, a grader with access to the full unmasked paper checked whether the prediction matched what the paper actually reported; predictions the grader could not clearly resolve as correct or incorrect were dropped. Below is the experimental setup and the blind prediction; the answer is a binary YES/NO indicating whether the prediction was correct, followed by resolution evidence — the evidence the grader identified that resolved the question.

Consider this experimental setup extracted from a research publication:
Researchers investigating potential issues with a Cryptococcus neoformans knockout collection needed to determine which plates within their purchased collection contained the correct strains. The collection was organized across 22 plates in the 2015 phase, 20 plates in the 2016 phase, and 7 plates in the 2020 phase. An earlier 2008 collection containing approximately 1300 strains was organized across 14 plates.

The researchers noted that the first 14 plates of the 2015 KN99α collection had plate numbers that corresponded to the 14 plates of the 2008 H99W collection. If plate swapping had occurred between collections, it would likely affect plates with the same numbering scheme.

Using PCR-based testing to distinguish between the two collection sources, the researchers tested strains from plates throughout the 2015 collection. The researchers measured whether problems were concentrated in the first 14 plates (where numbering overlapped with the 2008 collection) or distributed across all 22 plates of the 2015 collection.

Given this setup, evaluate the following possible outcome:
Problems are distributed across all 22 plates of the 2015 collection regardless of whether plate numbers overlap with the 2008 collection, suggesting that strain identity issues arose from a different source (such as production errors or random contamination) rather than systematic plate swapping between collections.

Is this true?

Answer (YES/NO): NO